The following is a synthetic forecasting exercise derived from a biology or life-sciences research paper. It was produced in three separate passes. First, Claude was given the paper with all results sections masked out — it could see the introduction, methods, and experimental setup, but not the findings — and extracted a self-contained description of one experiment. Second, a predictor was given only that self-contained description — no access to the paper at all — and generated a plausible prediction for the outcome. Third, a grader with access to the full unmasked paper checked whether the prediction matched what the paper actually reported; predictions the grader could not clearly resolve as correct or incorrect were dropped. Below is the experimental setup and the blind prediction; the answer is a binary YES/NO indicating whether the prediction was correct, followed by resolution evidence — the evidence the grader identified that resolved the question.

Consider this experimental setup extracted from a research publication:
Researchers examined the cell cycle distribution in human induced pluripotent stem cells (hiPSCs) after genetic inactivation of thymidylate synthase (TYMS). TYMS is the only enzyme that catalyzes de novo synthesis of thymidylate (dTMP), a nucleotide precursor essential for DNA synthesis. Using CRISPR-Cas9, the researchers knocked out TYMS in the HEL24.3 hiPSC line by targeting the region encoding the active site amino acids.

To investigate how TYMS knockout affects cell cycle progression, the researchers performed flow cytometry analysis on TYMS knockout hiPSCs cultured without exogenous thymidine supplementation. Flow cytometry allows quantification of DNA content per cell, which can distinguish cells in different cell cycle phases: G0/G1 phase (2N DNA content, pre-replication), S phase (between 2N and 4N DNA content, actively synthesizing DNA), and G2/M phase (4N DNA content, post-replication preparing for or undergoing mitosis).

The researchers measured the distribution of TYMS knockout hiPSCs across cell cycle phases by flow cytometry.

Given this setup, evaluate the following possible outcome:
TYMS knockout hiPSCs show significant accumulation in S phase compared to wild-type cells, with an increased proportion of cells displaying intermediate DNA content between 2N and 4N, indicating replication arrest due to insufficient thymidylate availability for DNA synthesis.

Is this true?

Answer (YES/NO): YES